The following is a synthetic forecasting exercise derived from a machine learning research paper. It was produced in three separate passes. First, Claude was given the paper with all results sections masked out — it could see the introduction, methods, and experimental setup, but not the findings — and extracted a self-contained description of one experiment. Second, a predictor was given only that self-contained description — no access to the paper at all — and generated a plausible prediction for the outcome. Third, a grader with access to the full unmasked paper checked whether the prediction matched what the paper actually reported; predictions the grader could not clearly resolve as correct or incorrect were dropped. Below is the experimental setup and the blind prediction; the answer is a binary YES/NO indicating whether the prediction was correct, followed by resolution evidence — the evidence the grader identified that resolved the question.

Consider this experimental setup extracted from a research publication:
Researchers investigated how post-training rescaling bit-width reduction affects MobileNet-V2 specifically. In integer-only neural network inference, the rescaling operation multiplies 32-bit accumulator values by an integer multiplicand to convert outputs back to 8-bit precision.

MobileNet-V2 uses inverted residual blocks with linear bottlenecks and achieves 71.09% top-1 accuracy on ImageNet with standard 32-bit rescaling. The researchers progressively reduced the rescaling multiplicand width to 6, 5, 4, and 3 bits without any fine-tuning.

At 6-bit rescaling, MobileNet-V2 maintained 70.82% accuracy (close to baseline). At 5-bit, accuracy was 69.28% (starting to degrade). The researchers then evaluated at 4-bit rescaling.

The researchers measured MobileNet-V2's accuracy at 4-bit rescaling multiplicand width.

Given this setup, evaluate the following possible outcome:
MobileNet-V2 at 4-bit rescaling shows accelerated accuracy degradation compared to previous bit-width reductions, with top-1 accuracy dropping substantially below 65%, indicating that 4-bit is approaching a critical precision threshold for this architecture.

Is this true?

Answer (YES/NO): YES